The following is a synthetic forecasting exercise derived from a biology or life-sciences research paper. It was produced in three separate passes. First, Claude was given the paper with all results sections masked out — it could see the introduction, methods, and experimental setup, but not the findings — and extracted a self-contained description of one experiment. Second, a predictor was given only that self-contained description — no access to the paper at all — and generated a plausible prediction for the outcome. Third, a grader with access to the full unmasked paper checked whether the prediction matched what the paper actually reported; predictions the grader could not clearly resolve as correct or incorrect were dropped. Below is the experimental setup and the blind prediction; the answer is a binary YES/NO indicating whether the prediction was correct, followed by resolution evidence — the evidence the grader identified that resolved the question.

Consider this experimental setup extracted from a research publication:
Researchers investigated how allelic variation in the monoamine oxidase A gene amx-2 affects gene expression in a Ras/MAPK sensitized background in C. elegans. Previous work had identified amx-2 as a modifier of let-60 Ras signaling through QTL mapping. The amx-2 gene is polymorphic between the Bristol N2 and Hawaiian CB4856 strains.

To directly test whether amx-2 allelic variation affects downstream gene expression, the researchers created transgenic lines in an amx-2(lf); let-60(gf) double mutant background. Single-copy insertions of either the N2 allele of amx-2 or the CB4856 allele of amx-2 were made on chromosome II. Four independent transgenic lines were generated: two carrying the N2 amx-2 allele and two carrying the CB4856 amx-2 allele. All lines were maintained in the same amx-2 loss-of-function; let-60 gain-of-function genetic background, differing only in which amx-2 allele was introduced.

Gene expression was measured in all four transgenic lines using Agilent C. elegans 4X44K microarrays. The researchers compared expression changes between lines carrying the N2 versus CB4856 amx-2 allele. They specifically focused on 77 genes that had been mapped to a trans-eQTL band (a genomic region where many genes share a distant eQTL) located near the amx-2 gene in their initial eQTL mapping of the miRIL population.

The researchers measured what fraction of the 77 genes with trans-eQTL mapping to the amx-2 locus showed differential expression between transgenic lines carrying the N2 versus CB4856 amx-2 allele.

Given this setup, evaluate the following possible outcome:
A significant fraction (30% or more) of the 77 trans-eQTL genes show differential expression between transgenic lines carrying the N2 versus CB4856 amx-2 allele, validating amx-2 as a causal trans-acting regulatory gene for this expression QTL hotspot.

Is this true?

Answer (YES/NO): YES